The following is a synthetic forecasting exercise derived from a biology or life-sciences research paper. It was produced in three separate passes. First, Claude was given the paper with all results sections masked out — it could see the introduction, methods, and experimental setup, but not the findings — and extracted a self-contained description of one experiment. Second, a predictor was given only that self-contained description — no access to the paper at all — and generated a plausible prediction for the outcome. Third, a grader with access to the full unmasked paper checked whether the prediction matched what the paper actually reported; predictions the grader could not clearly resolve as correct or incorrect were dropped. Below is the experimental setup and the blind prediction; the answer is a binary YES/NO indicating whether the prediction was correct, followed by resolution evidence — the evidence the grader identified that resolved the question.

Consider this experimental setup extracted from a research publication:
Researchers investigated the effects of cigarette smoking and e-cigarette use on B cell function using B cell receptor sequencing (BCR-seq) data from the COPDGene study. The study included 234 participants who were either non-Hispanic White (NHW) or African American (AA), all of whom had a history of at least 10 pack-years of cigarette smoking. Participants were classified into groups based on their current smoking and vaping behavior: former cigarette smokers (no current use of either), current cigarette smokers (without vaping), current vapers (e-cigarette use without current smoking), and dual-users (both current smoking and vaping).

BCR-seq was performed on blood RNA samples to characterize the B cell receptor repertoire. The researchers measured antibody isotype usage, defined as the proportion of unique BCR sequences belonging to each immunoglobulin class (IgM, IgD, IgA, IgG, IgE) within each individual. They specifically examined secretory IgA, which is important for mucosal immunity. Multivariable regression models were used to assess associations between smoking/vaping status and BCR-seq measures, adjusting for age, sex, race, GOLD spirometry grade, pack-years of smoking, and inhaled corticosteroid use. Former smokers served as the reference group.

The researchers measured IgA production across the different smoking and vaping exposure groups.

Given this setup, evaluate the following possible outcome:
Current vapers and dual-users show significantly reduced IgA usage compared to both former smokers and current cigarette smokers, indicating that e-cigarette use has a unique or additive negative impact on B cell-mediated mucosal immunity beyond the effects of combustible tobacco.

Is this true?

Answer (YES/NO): NO